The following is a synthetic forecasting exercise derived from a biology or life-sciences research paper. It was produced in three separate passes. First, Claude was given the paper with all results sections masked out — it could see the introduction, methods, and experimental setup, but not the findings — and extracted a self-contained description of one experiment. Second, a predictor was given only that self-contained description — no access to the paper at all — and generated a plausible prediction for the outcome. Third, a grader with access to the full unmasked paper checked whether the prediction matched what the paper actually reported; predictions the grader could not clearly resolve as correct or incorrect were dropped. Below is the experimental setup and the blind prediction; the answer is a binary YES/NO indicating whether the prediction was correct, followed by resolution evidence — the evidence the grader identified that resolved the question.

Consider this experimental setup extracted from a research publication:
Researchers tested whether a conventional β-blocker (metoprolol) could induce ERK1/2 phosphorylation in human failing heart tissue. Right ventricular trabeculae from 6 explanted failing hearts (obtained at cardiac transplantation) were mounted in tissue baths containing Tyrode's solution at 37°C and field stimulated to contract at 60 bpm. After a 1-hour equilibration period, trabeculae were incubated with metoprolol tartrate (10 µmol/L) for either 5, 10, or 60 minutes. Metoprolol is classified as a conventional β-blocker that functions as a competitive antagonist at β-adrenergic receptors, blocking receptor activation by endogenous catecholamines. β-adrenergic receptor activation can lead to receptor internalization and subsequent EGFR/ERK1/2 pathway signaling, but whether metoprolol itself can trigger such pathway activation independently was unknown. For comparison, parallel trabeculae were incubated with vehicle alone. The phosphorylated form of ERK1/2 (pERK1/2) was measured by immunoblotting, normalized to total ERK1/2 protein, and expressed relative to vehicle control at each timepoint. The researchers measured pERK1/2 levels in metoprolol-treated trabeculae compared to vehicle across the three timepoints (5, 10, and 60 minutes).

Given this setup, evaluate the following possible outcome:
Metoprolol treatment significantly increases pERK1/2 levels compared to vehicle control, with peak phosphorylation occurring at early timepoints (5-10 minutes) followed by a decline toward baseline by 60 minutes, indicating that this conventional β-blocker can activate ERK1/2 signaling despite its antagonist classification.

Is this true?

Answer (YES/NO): NO